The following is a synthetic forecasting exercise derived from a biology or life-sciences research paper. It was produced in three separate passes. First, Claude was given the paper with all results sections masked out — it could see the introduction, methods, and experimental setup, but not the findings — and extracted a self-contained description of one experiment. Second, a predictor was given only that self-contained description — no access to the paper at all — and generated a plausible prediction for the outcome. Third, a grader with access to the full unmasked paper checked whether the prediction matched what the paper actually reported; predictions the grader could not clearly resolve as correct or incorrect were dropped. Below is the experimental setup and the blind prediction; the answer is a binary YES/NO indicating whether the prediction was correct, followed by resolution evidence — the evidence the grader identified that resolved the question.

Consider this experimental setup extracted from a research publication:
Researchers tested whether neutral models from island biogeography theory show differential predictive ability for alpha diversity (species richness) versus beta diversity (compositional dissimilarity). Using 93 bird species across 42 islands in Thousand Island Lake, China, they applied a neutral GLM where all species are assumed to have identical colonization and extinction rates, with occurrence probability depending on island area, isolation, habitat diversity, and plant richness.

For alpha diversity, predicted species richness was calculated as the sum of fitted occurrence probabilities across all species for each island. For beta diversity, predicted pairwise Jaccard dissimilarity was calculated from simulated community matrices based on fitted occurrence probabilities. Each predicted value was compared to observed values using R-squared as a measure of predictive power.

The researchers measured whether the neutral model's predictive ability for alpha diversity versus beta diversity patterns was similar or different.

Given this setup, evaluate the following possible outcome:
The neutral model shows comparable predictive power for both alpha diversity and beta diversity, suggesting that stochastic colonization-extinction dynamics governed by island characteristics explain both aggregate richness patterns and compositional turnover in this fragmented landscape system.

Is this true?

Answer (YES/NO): NO